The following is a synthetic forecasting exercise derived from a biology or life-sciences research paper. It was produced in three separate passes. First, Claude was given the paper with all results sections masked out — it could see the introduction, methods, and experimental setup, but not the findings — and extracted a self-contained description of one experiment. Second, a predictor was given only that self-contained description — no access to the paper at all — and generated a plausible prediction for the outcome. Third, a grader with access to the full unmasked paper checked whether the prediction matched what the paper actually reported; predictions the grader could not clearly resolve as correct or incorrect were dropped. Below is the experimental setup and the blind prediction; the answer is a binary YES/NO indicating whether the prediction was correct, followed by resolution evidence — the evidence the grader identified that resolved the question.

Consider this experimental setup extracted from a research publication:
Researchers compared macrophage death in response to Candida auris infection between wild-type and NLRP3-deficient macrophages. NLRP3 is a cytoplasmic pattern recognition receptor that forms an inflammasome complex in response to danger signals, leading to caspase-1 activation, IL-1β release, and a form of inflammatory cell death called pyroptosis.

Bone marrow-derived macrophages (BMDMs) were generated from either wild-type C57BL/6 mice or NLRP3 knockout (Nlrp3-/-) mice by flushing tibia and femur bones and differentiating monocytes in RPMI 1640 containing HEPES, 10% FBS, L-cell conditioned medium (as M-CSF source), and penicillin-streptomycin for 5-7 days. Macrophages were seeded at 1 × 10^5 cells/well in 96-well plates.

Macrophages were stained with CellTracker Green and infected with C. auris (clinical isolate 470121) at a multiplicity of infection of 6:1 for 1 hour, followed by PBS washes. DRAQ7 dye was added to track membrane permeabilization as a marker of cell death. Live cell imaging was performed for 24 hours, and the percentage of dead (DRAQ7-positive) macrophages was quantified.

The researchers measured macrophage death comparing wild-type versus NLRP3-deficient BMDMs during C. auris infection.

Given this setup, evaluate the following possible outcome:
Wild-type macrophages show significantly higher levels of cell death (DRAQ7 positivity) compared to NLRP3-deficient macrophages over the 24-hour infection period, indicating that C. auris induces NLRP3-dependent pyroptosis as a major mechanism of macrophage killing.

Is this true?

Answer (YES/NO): NO